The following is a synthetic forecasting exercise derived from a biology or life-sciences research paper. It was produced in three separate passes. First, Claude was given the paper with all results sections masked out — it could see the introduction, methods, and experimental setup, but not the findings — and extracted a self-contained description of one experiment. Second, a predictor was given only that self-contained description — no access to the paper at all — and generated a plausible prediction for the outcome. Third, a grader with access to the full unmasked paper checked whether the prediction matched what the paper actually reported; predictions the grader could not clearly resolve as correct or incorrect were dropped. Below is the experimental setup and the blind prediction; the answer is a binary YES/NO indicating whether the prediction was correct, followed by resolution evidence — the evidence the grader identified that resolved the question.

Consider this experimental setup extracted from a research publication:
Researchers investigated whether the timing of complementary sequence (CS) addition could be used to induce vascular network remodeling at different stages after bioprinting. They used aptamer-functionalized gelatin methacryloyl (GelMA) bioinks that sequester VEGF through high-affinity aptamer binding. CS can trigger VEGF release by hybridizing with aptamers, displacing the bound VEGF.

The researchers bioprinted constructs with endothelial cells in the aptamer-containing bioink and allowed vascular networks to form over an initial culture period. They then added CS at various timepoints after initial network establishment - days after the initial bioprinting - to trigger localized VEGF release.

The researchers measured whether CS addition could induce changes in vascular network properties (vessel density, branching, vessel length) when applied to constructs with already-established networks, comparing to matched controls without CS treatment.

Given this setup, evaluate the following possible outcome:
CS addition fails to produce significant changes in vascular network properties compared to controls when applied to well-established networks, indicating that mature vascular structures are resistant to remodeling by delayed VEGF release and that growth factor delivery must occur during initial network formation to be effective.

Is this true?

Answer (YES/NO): NO